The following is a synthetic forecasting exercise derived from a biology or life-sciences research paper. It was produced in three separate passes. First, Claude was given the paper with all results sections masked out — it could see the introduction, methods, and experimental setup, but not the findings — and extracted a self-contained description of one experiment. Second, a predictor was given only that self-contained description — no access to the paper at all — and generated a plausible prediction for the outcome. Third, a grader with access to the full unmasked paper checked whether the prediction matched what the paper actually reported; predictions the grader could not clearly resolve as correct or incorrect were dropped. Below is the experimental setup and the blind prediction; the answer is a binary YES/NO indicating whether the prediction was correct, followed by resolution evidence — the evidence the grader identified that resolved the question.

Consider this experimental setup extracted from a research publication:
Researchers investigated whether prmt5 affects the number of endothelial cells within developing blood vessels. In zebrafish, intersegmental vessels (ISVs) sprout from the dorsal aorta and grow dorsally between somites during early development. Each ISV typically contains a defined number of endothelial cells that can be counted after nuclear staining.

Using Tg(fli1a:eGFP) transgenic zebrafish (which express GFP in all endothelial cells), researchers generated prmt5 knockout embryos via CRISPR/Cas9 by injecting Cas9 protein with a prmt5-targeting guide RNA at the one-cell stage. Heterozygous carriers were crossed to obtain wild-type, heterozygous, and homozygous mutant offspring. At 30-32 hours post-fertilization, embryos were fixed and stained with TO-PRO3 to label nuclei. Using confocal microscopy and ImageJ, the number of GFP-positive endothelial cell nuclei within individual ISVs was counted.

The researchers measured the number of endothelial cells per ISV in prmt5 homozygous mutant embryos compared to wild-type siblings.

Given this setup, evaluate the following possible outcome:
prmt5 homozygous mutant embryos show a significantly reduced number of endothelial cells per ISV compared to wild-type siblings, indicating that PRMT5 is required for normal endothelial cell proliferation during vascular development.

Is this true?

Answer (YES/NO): NO